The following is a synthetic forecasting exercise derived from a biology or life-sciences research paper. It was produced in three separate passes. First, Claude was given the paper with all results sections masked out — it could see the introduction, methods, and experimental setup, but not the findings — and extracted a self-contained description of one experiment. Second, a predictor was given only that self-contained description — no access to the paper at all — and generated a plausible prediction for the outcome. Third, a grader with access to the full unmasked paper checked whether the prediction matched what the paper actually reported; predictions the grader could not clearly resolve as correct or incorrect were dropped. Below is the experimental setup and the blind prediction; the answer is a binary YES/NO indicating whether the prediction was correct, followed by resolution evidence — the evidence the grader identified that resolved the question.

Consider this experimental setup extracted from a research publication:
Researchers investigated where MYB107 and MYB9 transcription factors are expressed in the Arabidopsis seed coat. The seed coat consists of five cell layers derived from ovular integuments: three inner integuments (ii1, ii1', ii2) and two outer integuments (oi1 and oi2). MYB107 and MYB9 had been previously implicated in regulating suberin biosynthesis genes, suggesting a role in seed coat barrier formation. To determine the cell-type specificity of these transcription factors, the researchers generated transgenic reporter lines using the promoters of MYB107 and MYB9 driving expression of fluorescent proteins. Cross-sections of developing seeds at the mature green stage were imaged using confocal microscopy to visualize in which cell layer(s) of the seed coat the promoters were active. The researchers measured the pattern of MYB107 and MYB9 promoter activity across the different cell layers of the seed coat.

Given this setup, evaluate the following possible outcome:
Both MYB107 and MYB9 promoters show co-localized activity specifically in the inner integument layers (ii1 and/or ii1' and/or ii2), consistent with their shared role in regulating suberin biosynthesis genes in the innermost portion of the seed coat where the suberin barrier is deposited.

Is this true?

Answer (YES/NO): NO